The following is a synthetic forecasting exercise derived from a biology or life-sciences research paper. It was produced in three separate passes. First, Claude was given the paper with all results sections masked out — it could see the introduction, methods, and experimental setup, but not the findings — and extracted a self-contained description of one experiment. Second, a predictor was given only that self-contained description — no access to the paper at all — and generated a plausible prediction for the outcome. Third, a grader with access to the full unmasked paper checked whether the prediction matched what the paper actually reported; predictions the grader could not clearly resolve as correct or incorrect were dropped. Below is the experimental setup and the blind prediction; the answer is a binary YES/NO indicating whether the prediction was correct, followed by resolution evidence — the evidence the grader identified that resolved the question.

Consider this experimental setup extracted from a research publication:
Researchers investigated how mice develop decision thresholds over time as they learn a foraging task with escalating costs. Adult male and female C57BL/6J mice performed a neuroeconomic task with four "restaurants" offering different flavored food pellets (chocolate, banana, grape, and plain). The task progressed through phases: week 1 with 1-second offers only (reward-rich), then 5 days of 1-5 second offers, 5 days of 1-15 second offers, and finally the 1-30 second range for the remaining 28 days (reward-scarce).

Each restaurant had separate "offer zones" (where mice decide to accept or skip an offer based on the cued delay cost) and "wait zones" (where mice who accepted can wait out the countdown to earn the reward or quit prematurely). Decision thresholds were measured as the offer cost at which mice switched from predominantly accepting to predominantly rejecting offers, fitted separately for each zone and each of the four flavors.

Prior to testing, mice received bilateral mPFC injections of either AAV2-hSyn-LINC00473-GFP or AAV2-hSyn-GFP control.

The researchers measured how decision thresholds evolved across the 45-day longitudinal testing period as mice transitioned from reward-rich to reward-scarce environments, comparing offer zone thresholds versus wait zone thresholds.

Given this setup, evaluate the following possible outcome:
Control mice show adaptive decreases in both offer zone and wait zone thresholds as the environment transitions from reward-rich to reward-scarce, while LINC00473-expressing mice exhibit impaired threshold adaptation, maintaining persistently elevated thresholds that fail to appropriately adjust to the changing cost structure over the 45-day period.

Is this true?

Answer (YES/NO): NO